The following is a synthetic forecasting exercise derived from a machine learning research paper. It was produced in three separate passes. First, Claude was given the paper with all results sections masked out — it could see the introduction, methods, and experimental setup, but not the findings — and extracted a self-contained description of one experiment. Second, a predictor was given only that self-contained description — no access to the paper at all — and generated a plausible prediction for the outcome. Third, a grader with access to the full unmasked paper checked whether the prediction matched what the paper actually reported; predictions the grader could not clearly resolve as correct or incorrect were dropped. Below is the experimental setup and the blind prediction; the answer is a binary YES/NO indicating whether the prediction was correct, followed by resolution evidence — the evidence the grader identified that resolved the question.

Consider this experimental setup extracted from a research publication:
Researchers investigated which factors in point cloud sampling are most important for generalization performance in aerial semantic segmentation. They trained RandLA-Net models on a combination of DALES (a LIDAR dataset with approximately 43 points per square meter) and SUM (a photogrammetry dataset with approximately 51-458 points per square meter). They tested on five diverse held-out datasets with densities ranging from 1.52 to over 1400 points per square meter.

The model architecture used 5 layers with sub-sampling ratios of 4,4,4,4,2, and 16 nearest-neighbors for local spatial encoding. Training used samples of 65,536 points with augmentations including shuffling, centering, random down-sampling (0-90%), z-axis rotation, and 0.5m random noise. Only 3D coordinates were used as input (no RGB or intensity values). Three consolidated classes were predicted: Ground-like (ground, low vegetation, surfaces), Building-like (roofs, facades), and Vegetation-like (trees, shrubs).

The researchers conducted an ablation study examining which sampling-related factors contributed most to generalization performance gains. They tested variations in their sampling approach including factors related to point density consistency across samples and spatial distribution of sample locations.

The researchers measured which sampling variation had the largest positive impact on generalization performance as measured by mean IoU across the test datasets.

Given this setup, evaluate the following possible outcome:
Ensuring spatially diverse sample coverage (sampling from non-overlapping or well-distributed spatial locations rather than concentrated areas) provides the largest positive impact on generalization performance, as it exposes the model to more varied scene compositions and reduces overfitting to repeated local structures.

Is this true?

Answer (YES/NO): NO